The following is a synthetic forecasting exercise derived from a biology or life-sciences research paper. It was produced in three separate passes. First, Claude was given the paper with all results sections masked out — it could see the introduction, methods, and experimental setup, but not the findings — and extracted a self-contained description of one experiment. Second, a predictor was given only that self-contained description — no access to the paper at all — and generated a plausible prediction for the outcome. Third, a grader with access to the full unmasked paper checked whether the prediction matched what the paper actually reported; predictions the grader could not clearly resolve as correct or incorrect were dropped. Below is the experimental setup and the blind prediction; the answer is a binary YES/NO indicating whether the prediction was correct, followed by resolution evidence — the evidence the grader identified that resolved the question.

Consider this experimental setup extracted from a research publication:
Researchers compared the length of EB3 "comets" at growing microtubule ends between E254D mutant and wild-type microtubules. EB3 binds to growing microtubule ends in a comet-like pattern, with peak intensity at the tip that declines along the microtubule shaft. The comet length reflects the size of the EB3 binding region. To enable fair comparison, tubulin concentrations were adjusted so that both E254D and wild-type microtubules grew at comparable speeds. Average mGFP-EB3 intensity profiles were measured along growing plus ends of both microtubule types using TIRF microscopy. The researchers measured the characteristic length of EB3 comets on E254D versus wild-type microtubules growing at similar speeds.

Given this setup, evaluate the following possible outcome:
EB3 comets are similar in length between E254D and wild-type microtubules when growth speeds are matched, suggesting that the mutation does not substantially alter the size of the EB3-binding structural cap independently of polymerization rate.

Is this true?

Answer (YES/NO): NO